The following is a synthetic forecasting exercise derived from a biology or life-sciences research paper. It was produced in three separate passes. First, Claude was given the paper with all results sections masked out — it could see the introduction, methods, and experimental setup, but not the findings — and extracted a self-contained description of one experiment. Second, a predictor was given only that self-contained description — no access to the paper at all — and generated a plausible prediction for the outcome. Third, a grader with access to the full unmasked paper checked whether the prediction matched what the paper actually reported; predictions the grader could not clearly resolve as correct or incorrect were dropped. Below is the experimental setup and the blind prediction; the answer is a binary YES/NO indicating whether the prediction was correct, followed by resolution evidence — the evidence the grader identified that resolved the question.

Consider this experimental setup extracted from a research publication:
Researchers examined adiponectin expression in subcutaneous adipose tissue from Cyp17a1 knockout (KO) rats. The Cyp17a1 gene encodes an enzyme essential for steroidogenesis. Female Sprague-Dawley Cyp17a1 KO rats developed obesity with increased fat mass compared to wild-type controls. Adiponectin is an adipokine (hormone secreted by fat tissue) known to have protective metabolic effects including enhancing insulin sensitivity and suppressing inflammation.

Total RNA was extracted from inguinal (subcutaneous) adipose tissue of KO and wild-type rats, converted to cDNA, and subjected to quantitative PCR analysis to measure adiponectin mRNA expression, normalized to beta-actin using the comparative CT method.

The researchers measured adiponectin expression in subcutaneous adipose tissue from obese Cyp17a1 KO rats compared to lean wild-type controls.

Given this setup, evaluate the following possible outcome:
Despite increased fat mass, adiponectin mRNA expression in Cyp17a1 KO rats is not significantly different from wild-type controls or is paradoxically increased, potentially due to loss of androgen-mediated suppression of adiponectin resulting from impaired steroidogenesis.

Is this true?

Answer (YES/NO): YES